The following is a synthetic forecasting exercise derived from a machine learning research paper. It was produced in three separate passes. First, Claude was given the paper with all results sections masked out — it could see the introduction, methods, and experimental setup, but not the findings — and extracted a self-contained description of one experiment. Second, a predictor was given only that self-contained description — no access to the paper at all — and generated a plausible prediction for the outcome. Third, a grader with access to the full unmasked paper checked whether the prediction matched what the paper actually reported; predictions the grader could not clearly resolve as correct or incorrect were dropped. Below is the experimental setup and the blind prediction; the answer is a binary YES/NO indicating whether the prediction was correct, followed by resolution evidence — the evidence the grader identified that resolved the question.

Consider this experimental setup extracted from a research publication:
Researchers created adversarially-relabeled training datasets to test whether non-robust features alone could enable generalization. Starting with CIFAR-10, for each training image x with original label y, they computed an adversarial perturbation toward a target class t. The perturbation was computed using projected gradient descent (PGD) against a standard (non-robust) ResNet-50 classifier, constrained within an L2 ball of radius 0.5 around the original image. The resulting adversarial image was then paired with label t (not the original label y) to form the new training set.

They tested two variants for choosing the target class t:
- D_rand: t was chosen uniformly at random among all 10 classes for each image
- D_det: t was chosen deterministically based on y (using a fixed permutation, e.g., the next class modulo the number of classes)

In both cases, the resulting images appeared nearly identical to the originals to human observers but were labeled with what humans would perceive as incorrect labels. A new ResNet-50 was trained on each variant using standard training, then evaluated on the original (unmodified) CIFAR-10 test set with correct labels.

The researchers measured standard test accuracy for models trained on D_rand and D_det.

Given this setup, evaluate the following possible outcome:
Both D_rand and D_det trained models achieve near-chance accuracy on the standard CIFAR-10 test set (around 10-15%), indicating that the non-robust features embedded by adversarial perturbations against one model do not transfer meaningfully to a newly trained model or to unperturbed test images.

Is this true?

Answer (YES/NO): NO